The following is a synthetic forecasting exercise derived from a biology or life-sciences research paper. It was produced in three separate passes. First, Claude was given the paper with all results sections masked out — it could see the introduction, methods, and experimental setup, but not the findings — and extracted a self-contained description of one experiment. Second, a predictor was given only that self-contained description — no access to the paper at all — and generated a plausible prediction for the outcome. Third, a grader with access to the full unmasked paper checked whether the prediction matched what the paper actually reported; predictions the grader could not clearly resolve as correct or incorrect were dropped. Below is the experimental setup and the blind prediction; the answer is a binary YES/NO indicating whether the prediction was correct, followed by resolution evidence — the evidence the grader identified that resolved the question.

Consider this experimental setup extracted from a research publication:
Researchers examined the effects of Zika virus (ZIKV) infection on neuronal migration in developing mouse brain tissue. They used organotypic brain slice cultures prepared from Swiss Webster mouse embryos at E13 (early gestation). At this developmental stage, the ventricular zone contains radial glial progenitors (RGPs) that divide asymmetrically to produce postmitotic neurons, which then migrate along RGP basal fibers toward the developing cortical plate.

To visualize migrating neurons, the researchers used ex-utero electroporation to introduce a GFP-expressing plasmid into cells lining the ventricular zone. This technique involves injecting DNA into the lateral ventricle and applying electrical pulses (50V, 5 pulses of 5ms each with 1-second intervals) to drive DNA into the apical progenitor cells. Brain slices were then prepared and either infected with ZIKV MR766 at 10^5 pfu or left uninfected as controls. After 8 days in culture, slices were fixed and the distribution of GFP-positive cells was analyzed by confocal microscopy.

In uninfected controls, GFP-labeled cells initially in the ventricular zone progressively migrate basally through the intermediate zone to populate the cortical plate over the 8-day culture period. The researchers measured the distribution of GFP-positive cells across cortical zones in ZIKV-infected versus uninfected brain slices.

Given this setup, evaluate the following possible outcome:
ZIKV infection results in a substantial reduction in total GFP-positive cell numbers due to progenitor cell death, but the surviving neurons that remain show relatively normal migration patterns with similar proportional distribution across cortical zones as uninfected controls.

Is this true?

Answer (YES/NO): NO